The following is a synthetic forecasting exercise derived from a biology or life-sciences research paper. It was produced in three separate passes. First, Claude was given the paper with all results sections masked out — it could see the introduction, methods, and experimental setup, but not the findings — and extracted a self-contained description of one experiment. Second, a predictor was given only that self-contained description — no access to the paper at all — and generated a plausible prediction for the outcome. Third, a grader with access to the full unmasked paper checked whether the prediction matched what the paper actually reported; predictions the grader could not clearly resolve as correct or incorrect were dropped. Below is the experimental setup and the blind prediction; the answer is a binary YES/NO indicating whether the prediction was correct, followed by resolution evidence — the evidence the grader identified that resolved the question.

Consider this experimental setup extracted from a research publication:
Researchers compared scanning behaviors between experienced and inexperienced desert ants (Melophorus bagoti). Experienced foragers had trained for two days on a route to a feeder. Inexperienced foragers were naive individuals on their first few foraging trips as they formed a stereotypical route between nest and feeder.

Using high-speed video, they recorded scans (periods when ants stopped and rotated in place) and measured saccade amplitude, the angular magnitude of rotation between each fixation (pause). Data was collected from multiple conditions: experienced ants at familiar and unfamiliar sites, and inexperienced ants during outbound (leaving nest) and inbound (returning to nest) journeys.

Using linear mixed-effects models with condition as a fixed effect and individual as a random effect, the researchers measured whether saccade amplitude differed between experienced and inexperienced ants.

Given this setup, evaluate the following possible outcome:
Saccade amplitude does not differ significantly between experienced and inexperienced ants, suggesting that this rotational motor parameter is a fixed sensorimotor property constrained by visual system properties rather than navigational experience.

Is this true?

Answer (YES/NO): NO